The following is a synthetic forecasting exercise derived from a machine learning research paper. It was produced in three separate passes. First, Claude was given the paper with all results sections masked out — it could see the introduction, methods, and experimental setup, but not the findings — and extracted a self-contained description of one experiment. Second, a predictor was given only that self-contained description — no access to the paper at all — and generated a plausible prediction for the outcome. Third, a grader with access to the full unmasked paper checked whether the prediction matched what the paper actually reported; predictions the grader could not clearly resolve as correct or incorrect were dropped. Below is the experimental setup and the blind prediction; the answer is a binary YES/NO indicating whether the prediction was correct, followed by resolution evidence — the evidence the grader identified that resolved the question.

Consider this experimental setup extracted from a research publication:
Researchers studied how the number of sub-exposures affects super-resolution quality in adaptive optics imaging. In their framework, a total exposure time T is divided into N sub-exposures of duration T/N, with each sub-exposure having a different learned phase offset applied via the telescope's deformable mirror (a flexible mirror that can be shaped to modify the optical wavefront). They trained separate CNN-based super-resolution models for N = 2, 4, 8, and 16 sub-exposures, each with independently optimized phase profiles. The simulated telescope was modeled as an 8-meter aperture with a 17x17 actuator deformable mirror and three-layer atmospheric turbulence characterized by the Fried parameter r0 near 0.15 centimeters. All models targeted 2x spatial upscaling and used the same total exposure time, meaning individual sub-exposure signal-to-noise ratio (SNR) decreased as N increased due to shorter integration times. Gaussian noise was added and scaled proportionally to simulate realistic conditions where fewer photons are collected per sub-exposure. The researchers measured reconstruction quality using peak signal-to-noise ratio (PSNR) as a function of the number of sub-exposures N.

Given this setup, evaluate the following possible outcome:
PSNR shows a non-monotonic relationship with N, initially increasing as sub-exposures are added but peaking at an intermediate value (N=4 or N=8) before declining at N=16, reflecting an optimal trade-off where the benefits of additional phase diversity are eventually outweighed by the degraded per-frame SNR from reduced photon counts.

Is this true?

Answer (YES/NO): NO